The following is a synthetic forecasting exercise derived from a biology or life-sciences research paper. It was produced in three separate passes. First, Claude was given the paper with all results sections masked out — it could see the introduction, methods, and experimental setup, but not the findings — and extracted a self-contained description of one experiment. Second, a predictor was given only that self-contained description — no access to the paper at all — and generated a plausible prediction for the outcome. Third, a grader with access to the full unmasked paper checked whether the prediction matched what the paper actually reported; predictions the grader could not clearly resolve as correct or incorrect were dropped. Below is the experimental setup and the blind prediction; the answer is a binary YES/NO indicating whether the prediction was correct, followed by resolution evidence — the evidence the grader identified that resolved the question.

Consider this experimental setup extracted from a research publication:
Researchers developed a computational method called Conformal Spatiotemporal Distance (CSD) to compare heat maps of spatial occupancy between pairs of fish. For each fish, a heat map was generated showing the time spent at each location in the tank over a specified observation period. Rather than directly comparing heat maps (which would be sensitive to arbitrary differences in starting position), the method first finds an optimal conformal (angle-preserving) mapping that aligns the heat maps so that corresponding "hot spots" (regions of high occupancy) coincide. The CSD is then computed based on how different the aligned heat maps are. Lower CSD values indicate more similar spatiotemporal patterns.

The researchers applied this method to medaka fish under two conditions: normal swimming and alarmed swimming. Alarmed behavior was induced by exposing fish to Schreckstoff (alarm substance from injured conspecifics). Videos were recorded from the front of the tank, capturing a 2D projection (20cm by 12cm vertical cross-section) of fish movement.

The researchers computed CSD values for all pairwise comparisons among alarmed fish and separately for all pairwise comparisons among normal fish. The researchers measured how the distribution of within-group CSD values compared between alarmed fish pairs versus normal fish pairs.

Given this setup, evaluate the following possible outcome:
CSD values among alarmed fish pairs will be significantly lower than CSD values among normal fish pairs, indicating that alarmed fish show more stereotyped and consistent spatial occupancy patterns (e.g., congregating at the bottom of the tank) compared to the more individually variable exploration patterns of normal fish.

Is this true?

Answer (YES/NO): YES